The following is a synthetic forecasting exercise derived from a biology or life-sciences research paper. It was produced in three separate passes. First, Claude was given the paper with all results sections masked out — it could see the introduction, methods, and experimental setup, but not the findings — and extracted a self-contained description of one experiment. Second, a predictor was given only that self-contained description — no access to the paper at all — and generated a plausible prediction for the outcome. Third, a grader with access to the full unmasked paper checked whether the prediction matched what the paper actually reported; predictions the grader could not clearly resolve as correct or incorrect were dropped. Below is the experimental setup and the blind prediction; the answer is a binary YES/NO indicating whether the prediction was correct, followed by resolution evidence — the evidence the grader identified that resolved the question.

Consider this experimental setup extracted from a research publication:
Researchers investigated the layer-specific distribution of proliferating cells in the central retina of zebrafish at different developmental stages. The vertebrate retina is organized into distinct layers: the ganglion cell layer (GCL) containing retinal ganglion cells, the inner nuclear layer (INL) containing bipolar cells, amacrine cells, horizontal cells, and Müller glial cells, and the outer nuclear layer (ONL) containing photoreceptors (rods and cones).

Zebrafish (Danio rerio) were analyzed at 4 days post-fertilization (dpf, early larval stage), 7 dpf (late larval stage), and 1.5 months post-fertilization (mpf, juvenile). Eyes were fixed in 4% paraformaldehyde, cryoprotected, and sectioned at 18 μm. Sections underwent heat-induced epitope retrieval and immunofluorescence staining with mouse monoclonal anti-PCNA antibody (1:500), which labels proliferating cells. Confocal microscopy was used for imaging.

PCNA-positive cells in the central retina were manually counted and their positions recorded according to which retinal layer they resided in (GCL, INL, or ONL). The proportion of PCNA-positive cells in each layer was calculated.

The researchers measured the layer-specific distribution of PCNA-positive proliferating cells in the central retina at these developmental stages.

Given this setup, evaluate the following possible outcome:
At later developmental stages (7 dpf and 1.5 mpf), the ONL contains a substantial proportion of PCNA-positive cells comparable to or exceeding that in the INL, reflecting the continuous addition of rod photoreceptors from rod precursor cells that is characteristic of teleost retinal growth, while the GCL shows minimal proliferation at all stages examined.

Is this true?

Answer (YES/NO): YES